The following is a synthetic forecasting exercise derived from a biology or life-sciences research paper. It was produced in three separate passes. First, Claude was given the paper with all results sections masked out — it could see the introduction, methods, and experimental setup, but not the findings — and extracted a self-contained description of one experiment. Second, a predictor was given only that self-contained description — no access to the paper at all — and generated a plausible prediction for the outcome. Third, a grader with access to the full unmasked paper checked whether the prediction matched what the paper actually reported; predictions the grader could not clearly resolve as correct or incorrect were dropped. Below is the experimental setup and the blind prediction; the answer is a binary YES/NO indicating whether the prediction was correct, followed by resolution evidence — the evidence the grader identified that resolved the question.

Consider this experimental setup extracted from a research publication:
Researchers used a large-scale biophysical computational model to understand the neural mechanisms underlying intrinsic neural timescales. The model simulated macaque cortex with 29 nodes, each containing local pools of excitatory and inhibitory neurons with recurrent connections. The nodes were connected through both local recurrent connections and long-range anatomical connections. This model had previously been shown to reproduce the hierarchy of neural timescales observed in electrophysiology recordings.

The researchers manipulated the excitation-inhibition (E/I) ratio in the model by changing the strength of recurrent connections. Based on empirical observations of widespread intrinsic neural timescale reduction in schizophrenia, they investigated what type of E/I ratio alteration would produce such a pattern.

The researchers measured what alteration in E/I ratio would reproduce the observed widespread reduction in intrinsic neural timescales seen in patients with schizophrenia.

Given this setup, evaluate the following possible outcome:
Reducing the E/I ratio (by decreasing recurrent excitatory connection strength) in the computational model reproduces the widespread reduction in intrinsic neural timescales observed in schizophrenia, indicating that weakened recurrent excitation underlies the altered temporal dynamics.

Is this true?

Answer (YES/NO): YES